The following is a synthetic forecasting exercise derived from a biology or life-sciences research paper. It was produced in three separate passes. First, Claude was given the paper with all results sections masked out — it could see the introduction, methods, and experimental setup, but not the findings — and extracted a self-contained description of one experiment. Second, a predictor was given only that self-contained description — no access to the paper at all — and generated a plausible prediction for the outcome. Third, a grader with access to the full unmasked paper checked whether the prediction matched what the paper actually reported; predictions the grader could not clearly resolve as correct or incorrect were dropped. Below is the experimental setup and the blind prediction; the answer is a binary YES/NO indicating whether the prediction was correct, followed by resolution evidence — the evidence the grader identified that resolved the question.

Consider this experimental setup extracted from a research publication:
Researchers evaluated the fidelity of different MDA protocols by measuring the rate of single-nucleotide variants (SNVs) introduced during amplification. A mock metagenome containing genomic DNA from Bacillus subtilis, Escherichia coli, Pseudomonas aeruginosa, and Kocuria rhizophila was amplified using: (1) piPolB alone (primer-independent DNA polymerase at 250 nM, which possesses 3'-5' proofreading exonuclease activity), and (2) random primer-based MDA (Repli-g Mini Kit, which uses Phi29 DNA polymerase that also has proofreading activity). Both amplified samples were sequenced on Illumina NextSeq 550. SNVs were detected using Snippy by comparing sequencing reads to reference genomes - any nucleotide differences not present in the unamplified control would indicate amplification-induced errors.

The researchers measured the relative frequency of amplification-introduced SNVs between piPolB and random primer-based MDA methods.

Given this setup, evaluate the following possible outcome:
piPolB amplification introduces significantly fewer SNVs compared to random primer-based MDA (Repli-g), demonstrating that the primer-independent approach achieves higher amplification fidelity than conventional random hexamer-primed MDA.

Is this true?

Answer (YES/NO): NO